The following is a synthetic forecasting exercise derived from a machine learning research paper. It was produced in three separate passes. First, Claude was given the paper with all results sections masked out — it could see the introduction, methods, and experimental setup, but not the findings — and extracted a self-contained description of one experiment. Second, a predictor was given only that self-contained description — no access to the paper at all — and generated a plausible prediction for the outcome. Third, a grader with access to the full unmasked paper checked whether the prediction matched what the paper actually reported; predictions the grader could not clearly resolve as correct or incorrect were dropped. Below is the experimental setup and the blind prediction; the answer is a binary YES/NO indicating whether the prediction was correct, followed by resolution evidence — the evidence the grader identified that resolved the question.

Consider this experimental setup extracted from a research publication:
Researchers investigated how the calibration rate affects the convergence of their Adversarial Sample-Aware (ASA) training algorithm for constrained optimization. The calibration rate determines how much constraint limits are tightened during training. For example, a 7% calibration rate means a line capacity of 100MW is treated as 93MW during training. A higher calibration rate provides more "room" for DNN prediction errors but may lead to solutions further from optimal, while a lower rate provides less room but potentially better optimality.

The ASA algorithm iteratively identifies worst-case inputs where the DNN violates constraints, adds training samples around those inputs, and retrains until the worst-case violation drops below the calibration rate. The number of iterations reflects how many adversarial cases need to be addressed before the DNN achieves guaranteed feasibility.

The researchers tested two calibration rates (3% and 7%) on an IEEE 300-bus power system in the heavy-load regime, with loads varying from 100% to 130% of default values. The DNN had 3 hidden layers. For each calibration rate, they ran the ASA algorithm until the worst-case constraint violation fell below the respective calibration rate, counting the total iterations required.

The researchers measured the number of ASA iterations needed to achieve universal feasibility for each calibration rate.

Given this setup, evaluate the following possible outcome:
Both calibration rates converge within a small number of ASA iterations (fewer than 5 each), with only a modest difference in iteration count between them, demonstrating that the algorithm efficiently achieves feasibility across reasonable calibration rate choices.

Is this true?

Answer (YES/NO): NO